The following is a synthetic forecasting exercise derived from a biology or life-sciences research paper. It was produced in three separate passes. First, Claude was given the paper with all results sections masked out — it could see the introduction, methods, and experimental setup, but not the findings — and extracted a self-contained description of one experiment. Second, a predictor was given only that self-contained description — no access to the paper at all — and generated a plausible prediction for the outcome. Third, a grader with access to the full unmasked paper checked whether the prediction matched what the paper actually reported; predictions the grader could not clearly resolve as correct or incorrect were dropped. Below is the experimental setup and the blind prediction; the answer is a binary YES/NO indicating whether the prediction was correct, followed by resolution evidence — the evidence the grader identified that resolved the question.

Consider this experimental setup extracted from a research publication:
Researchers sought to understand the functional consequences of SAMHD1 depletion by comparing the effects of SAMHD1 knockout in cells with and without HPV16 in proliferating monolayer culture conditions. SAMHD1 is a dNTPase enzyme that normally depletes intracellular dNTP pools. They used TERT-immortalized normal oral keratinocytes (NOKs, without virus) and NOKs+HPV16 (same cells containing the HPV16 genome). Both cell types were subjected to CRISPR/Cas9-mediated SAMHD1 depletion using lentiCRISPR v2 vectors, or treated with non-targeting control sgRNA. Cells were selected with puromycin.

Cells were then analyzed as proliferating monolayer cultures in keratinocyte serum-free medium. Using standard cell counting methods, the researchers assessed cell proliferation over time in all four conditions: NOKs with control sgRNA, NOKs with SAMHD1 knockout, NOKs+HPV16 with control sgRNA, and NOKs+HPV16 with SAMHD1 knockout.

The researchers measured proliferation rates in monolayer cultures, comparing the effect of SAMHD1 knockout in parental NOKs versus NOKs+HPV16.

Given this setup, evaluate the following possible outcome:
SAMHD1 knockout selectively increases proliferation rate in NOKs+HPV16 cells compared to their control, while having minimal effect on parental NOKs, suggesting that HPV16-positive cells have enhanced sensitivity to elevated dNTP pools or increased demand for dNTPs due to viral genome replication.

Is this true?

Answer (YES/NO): NO